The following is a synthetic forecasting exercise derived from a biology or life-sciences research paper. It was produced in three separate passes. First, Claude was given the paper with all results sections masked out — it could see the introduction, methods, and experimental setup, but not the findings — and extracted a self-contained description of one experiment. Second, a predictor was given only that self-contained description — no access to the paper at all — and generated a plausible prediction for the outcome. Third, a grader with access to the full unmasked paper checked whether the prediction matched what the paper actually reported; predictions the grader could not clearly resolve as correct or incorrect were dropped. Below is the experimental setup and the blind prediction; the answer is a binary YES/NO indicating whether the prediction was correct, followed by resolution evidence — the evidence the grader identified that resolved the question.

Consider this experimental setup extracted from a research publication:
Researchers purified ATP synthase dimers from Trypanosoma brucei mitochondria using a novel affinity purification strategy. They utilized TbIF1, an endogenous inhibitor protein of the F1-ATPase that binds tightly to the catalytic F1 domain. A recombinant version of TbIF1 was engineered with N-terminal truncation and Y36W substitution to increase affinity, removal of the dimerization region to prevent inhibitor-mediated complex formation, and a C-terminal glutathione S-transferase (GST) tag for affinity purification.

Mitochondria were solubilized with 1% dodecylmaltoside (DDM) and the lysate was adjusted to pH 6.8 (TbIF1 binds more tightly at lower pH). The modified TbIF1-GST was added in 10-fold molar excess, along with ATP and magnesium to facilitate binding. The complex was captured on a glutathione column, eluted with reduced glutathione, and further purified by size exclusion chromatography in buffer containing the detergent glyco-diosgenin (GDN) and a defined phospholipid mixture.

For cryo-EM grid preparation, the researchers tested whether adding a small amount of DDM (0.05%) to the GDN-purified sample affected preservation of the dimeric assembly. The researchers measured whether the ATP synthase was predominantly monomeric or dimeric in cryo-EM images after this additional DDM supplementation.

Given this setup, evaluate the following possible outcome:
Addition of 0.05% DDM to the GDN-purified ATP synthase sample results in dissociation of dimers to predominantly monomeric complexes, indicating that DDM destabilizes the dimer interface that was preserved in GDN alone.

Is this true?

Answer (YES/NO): NO